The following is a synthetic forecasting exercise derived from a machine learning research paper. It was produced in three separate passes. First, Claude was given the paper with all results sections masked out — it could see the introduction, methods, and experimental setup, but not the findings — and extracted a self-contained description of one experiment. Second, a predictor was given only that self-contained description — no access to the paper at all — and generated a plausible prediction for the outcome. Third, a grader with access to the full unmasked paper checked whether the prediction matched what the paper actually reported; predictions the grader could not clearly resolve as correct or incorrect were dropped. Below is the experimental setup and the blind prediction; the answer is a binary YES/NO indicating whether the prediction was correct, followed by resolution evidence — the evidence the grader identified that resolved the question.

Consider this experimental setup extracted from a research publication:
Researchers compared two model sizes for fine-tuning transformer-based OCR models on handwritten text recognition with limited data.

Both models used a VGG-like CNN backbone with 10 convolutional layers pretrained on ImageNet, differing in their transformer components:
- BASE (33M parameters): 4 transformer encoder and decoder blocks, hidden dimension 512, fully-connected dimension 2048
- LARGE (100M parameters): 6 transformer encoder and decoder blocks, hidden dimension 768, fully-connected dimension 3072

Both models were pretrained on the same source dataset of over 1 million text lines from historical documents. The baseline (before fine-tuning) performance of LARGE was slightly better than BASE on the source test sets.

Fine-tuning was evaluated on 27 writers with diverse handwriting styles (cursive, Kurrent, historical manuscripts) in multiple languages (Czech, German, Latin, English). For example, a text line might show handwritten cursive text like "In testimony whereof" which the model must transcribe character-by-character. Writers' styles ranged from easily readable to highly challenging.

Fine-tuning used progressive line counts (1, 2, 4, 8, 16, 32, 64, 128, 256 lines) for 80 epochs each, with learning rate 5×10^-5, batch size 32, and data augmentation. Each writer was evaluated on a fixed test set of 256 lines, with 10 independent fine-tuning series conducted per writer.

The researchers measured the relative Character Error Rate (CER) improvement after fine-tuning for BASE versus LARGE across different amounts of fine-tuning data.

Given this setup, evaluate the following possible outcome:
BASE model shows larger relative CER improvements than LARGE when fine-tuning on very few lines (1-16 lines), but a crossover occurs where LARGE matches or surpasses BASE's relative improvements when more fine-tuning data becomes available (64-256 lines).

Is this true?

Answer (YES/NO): NO